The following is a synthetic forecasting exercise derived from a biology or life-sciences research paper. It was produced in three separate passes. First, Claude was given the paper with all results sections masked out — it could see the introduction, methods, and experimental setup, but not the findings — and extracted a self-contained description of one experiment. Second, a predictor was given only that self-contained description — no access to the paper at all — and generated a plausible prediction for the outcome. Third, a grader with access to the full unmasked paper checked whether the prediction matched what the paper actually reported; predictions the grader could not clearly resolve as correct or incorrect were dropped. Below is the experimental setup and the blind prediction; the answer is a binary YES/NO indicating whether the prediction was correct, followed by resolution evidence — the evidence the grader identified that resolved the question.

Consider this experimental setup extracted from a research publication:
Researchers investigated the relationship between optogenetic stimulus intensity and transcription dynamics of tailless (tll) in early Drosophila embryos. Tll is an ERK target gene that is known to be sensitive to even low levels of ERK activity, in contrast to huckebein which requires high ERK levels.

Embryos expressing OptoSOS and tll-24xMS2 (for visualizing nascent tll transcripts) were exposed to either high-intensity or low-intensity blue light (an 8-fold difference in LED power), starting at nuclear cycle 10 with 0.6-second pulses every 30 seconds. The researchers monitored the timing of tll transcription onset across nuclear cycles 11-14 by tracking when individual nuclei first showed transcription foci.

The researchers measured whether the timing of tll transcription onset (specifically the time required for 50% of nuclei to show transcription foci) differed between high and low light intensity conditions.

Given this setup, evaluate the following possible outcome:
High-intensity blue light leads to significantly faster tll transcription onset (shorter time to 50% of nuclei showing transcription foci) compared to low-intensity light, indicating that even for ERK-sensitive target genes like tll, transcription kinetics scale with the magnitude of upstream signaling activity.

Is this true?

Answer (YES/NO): NO